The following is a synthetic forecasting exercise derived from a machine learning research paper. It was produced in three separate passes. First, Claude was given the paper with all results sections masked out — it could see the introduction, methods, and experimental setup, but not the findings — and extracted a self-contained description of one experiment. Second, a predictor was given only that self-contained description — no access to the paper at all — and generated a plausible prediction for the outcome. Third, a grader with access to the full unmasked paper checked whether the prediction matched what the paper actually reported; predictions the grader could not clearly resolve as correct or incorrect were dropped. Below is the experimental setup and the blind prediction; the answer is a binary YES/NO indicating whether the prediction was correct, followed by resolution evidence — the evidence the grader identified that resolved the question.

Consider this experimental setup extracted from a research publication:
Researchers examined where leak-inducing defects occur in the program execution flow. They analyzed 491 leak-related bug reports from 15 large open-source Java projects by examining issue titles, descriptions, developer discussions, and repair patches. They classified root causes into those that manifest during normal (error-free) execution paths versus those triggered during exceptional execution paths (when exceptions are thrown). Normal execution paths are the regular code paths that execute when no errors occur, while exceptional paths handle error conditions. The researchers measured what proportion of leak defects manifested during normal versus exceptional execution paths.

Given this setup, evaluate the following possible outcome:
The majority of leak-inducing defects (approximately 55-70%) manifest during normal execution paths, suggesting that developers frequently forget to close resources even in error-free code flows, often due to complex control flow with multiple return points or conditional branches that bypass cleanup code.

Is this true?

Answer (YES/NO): NO